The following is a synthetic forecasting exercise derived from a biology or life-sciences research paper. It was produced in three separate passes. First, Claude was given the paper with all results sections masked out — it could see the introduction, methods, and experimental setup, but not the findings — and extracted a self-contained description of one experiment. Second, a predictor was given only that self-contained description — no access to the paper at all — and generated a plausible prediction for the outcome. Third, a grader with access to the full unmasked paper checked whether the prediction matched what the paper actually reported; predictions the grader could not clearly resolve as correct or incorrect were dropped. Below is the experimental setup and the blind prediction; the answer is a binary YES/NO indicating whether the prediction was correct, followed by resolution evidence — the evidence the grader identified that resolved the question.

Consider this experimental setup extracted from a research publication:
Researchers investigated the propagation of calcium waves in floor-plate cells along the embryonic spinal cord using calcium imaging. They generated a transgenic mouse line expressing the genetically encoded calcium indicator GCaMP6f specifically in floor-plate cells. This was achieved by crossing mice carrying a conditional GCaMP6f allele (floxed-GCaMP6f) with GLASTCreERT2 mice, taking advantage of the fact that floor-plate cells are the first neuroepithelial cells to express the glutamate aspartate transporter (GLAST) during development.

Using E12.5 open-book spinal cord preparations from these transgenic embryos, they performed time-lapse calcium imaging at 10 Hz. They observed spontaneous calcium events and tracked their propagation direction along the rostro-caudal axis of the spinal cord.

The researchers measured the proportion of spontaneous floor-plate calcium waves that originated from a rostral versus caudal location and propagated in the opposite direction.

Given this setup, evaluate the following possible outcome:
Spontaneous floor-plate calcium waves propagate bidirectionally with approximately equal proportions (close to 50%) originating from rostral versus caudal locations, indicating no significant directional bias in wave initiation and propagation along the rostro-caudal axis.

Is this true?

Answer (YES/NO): NO